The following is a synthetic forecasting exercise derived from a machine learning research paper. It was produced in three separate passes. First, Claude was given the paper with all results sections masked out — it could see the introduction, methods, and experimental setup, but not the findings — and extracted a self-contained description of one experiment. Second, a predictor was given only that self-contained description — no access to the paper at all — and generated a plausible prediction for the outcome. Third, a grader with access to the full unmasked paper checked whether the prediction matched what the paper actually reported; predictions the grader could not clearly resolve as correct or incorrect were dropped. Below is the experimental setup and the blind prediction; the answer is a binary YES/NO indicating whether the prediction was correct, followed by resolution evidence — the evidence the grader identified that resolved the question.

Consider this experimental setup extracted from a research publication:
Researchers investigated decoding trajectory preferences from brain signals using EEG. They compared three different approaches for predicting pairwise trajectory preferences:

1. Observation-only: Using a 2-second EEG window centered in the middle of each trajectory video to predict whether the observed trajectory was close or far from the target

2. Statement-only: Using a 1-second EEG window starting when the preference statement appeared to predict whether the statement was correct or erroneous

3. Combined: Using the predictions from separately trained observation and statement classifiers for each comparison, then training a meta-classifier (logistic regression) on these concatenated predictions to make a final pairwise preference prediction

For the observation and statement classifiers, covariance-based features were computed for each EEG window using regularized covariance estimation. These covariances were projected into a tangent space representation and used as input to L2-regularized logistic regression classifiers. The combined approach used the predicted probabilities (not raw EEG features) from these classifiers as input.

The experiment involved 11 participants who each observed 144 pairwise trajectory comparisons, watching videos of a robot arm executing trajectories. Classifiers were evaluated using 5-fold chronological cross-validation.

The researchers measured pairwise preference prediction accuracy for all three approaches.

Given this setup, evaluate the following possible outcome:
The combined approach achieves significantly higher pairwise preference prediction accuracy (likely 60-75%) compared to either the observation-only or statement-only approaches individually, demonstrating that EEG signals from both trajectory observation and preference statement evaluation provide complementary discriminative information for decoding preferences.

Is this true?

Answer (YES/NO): NO